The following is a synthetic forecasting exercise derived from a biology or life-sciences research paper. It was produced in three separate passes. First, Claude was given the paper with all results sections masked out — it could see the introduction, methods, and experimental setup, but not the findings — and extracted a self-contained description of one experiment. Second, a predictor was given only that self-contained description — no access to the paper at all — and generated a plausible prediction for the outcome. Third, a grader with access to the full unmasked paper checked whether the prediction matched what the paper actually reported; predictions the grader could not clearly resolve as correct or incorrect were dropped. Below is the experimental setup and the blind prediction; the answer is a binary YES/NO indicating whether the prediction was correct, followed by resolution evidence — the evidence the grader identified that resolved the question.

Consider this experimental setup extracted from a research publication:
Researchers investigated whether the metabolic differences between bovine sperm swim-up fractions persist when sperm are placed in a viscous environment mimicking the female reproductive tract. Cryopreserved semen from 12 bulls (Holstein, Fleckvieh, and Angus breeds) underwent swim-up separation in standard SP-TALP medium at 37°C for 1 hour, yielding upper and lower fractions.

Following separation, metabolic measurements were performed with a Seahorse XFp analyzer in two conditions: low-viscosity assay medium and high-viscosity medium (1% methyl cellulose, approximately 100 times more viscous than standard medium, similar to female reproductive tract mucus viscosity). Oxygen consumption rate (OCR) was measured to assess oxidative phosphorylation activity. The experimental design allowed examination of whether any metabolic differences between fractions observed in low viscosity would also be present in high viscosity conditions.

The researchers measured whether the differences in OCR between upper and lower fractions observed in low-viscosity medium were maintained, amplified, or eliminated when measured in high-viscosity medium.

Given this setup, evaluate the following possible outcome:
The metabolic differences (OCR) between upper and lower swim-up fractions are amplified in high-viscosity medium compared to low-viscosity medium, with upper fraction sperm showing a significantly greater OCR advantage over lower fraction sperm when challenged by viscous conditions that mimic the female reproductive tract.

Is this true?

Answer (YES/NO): NO